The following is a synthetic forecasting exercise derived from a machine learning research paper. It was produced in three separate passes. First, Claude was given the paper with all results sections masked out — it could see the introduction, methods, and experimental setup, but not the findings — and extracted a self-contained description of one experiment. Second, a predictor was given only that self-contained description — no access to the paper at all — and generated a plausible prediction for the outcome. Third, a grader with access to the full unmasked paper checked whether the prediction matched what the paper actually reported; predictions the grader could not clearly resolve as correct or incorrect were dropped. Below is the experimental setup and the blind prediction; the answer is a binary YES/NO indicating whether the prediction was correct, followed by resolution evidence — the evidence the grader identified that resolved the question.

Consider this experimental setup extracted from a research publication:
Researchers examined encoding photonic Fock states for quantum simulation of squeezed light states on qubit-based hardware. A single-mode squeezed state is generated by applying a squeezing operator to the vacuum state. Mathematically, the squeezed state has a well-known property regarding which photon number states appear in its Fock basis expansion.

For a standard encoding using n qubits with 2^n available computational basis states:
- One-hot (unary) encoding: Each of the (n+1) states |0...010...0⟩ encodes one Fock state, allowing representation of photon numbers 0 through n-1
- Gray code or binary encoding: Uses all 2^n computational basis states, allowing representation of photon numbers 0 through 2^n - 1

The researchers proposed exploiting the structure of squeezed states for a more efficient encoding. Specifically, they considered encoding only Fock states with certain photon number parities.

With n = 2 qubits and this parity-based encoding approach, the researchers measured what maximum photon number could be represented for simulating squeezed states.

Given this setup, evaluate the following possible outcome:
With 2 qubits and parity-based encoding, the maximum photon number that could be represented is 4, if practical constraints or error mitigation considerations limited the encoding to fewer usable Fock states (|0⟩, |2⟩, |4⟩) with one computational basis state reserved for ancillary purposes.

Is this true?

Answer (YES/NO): NO